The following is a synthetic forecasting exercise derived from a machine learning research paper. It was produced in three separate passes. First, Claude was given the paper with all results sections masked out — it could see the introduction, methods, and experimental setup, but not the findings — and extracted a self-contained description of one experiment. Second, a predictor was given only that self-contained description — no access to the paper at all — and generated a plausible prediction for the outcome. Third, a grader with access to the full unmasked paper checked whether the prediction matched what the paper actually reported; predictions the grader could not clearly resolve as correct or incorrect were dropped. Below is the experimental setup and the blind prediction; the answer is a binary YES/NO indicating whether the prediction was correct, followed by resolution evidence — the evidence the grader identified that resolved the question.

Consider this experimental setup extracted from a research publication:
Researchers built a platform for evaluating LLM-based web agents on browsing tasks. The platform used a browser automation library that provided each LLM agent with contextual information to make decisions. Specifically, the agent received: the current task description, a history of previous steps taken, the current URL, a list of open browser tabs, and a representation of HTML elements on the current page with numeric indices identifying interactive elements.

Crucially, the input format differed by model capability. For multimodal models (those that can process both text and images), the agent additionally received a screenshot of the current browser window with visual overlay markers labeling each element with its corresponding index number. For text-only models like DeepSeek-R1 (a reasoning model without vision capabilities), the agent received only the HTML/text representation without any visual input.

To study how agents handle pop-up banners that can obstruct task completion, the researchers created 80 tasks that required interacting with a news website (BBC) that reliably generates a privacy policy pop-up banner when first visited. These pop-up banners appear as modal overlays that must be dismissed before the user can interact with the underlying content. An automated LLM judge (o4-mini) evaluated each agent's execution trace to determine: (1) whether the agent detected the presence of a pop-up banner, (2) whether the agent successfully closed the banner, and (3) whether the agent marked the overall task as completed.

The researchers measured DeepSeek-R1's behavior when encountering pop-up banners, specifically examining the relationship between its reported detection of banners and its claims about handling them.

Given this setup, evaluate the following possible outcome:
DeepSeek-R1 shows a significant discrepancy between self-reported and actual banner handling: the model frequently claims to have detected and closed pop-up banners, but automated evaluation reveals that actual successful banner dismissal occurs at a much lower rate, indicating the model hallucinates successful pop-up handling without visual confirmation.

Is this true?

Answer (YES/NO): NO